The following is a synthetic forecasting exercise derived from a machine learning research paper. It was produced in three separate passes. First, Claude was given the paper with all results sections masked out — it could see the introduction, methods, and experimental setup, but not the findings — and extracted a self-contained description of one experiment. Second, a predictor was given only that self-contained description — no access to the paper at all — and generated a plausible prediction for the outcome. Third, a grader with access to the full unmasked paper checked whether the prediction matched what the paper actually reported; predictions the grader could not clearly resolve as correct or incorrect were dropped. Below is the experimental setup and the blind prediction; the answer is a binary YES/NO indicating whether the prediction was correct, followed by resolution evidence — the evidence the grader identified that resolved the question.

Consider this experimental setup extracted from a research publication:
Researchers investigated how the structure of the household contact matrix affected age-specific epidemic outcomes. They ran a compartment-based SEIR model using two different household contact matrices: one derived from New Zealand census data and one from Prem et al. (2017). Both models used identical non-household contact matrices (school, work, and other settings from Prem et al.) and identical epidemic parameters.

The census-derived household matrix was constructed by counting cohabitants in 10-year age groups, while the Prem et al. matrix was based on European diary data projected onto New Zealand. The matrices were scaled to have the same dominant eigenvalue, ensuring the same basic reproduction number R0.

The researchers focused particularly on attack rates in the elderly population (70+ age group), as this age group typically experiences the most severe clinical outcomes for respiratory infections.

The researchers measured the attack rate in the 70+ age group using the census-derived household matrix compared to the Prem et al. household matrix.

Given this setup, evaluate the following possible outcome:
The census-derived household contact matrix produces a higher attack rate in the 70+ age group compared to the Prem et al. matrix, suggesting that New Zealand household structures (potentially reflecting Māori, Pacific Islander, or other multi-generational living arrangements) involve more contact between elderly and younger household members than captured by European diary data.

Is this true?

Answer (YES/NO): NO